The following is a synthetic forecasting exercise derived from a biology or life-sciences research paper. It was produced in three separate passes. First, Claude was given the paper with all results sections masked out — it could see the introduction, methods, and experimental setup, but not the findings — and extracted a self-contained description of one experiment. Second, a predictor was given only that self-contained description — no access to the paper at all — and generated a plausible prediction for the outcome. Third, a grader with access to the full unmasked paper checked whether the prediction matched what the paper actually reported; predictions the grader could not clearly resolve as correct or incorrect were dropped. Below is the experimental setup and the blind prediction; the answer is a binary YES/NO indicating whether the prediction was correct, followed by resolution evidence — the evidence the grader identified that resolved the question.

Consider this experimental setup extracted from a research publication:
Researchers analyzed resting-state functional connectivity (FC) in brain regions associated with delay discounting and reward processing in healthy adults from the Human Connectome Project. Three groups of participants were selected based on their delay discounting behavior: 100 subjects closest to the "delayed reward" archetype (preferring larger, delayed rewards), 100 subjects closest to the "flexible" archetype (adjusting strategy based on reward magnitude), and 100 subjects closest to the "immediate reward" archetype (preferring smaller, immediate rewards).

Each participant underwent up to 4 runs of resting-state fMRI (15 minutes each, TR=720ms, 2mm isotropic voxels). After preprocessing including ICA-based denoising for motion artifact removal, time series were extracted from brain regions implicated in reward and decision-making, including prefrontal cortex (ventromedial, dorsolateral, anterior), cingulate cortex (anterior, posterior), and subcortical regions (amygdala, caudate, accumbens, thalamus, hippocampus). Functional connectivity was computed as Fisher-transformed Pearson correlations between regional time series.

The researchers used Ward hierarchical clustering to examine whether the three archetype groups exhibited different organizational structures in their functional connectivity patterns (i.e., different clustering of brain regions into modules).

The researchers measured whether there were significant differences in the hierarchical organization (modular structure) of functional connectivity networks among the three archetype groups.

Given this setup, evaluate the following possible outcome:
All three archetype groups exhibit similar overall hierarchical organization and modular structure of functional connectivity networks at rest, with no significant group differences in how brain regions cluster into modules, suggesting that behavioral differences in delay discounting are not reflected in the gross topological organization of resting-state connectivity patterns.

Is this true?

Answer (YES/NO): YES